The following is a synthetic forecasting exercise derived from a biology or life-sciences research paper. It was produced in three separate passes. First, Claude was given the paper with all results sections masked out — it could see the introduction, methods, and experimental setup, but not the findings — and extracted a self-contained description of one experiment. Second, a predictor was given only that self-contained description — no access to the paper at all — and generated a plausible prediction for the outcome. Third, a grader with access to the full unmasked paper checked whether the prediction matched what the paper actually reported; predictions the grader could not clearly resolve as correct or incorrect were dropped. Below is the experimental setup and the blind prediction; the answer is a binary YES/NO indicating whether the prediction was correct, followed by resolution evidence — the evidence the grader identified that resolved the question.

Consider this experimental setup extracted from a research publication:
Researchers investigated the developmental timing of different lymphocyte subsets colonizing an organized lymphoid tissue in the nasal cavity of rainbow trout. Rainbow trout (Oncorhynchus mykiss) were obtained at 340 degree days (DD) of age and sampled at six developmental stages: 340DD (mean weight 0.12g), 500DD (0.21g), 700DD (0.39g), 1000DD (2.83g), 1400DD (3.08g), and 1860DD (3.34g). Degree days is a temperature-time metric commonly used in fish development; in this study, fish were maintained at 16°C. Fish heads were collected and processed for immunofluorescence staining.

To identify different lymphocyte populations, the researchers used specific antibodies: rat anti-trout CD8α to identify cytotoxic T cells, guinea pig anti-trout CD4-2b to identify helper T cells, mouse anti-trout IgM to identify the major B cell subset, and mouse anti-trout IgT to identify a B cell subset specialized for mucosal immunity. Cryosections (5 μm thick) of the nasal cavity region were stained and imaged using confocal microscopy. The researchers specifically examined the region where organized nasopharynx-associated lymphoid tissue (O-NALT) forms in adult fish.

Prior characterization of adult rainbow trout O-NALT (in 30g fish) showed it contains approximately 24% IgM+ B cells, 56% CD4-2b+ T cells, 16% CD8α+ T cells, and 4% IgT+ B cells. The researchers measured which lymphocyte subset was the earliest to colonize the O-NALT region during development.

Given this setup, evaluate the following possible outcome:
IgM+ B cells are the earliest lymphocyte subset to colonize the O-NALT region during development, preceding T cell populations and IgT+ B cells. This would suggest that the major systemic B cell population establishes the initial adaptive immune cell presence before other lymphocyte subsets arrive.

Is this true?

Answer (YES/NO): NO